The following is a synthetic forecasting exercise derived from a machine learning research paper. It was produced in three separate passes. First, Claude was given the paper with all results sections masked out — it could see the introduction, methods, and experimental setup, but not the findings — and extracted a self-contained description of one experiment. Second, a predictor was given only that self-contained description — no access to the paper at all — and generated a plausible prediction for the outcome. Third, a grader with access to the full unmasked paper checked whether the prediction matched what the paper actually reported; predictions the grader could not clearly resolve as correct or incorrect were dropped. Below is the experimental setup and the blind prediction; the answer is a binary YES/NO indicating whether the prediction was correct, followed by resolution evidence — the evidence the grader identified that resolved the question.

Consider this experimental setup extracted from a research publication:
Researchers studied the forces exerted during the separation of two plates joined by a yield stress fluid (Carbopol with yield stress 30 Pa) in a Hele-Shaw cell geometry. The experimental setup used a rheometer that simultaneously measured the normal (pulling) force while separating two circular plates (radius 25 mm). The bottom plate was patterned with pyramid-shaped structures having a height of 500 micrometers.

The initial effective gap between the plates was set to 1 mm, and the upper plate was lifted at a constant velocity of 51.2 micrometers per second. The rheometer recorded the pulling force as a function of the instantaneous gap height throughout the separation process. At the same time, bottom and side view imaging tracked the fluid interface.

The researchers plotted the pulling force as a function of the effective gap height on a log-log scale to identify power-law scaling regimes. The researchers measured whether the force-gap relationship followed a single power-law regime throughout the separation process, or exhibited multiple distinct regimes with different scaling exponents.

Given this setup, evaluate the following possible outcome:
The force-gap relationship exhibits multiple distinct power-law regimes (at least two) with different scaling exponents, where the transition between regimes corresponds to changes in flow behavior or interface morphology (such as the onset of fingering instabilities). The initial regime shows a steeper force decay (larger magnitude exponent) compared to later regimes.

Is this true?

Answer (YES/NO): YES